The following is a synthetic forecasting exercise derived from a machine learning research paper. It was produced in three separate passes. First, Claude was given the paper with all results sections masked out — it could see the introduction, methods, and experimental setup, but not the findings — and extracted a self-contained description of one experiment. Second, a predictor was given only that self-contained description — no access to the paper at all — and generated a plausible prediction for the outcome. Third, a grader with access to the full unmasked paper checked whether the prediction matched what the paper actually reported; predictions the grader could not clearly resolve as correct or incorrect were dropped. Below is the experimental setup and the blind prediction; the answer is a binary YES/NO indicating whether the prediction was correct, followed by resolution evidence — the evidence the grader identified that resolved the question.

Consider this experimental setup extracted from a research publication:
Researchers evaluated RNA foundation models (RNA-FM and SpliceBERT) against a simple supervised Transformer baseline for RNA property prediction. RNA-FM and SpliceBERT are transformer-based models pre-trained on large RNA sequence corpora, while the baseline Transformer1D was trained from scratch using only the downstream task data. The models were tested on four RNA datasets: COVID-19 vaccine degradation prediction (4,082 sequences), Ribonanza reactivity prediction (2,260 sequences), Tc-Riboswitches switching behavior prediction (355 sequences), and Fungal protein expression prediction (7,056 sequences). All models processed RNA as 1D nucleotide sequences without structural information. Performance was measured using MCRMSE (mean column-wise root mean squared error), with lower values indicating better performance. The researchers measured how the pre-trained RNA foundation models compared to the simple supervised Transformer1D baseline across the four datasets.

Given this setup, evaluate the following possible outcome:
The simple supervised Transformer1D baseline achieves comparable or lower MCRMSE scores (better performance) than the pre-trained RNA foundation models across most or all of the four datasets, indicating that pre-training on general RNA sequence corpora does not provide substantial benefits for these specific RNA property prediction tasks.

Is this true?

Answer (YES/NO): YES